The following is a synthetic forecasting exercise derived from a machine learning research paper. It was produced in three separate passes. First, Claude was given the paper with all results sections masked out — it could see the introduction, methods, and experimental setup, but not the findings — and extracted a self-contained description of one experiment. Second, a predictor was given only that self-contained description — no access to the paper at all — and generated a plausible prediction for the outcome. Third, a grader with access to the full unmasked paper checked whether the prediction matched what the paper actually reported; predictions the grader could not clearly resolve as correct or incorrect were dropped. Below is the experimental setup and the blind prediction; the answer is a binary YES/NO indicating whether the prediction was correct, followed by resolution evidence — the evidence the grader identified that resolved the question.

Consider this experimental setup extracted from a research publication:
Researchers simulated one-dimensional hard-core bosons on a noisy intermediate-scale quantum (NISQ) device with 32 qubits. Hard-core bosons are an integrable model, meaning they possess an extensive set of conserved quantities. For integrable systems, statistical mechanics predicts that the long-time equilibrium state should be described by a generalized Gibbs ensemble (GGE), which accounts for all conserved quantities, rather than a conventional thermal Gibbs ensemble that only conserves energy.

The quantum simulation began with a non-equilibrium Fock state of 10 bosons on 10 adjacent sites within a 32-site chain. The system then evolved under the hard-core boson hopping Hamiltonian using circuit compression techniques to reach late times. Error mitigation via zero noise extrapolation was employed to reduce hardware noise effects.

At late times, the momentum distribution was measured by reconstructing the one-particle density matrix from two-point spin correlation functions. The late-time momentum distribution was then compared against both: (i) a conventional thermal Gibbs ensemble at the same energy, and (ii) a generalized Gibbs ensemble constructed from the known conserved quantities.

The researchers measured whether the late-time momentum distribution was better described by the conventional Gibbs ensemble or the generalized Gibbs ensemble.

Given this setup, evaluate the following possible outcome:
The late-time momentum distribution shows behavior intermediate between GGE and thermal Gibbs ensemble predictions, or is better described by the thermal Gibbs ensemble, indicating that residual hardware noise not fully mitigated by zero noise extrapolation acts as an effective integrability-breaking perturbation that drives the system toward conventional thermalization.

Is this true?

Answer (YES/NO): YES